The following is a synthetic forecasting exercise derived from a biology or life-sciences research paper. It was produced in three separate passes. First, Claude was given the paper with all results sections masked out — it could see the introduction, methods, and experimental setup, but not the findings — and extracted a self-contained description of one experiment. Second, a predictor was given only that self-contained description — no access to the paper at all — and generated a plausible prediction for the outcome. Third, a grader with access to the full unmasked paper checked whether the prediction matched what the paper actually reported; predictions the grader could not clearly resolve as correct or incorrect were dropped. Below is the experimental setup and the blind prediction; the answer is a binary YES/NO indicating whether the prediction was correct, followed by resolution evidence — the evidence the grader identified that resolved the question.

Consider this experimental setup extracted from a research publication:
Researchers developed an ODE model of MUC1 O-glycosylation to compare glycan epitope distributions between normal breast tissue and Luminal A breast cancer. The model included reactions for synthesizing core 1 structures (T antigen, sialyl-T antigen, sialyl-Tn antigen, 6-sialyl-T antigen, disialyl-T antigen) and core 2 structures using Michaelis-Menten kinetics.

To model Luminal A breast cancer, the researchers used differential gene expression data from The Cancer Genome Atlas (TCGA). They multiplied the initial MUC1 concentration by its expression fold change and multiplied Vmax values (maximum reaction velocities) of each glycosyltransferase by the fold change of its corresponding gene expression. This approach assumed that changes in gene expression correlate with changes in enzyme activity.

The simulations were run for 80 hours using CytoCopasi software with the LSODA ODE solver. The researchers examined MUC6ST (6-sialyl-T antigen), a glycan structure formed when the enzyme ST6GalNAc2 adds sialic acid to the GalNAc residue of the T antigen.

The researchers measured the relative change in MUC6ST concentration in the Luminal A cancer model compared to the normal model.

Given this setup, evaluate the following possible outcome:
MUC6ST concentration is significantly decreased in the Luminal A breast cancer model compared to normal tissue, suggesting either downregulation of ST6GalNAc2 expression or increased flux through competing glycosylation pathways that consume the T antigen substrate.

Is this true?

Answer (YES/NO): NO